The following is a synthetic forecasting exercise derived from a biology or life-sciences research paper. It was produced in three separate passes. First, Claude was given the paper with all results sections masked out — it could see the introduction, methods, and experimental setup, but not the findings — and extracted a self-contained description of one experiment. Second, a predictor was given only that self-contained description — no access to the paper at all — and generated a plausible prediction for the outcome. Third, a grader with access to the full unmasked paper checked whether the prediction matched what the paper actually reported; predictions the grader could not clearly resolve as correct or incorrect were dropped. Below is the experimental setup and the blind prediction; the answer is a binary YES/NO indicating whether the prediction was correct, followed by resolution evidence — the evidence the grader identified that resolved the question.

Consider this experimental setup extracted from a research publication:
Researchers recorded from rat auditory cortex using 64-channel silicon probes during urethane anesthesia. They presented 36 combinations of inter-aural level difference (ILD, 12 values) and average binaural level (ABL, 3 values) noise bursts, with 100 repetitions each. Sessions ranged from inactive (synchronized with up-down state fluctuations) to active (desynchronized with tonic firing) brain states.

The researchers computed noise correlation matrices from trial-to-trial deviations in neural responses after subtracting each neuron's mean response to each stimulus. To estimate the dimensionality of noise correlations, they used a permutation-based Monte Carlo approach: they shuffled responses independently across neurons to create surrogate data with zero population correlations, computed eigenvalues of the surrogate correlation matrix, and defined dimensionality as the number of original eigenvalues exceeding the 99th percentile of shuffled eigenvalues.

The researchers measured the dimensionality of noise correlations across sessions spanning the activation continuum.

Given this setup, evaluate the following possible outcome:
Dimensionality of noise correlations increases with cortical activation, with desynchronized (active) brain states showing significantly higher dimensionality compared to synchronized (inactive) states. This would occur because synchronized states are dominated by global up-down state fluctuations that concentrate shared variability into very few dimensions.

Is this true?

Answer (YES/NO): YES